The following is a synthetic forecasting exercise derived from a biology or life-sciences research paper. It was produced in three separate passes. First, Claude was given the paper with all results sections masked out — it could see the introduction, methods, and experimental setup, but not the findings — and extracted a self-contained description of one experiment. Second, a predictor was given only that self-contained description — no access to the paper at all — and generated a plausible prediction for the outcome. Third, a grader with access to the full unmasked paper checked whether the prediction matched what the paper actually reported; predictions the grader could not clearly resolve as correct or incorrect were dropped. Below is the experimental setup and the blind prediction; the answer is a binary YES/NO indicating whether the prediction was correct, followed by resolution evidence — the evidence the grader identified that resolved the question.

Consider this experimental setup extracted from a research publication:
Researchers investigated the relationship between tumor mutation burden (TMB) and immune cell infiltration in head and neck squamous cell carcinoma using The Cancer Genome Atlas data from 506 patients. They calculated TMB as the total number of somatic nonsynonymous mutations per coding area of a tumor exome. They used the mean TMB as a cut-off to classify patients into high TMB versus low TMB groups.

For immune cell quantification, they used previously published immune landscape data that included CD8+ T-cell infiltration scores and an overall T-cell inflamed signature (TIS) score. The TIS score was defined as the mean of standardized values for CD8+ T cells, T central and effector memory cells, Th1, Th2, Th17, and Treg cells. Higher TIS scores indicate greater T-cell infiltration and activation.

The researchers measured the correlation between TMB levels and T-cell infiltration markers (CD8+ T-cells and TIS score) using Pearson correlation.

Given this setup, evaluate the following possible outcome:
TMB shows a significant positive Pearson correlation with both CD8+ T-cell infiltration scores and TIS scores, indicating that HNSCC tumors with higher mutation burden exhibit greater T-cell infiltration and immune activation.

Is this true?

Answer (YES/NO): NO